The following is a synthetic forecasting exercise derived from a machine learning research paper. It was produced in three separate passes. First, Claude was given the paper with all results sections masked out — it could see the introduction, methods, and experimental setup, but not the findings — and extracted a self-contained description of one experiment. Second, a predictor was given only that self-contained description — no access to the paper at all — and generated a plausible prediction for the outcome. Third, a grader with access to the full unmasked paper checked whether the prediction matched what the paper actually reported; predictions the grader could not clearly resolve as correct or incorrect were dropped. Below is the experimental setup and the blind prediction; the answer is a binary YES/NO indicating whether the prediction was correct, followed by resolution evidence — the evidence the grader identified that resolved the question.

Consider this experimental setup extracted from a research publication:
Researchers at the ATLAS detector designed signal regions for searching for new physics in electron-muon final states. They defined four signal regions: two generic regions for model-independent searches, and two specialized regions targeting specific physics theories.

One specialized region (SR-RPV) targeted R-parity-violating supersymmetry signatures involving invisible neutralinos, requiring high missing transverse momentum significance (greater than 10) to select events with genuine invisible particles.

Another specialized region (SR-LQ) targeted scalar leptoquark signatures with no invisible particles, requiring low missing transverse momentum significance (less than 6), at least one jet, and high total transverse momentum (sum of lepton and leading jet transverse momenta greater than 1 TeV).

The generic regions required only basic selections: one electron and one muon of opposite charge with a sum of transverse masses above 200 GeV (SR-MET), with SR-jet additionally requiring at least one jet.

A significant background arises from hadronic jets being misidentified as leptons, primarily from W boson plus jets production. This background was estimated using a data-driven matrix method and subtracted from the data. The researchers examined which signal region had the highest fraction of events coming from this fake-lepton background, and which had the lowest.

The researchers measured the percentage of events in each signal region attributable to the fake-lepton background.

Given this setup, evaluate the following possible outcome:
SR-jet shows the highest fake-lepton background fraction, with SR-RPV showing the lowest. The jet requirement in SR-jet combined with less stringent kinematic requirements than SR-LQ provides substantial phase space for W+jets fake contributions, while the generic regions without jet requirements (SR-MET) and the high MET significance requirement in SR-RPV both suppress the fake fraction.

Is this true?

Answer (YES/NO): NO